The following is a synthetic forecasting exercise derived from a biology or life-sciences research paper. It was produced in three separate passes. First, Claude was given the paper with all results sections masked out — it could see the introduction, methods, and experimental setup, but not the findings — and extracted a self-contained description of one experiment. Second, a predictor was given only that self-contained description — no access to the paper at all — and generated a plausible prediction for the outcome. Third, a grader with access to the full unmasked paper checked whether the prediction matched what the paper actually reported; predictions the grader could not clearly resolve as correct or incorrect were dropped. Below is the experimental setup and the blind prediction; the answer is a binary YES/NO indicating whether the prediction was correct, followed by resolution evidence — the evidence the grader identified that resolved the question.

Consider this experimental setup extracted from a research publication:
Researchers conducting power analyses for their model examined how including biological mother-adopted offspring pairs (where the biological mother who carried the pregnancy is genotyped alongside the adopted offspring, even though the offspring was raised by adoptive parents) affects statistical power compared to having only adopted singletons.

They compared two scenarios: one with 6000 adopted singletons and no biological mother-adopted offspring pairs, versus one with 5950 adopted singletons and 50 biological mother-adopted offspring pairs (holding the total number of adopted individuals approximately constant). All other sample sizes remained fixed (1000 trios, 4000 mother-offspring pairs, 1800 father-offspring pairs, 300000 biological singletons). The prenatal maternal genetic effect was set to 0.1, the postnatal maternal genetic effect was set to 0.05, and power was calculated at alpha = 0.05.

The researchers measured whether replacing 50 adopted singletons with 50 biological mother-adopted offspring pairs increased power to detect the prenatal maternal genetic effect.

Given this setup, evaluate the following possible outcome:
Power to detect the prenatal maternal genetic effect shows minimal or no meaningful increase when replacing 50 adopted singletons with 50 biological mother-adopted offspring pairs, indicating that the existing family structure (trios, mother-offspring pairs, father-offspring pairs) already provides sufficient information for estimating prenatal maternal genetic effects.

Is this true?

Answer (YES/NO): NO